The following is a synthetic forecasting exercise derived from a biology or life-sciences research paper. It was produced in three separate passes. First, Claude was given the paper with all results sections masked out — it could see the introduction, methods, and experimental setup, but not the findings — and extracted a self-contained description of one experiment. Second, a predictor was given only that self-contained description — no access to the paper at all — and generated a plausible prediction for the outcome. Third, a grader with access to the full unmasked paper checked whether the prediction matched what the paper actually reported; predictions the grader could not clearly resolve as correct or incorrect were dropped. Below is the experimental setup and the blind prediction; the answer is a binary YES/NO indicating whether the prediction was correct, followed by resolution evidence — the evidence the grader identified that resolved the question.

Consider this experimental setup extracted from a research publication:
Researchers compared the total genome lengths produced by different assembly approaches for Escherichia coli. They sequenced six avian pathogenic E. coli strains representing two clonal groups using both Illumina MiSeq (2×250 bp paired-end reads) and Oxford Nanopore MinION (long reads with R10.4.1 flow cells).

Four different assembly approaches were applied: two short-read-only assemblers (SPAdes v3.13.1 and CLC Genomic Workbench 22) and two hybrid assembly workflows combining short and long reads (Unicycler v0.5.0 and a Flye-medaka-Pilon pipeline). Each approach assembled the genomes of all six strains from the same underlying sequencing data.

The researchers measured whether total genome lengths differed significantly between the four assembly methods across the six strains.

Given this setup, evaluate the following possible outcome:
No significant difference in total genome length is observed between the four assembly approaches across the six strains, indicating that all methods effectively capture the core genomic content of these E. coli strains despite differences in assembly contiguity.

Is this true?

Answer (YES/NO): YES